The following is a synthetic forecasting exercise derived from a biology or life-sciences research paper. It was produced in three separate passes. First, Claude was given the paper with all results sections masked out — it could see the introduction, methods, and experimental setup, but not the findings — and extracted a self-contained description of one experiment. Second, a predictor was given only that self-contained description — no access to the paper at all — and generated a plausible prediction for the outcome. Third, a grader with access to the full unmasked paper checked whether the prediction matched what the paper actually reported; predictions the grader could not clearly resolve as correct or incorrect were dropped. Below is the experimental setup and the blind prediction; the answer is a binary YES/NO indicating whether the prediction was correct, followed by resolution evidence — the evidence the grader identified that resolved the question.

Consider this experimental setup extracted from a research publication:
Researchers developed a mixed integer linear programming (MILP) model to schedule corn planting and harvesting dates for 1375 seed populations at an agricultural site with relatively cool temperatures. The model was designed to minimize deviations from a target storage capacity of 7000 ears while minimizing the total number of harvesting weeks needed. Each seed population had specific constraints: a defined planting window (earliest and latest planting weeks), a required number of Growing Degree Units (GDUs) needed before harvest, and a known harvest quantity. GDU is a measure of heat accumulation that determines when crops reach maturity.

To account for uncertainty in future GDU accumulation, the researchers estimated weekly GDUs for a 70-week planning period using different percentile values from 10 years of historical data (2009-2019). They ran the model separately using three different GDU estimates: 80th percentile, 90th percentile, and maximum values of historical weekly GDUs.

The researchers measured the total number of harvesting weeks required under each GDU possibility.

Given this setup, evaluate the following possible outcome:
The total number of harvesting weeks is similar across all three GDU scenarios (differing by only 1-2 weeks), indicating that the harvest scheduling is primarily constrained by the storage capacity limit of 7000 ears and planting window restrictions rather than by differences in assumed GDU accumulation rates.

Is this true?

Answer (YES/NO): YES